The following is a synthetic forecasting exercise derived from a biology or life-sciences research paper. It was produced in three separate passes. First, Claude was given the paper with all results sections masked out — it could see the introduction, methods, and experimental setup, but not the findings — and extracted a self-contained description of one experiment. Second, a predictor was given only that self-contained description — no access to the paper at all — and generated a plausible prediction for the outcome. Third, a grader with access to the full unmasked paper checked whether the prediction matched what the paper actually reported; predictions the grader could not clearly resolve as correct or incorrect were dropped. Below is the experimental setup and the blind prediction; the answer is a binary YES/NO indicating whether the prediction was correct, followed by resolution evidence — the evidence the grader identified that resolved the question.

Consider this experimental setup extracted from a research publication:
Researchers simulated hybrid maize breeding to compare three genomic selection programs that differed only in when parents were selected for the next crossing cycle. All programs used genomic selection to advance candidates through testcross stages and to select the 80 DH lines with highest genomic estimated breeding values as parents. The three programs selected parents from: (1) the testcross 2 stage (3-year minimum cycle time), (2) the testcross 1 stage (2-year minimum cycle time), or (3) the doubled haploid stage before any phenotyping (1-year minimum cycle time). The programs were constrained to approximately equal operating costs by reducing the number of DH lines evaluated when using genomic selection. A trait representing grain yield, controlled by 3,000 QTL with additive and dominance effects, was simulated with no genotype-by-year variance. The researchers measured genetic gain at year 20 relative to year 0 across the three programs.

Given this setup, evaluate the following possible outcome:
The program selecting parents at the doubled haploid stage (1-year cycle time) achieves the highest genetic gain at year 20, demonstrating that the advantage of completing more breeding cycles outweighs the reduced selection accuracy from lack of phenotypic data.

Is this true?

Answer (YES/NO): YES